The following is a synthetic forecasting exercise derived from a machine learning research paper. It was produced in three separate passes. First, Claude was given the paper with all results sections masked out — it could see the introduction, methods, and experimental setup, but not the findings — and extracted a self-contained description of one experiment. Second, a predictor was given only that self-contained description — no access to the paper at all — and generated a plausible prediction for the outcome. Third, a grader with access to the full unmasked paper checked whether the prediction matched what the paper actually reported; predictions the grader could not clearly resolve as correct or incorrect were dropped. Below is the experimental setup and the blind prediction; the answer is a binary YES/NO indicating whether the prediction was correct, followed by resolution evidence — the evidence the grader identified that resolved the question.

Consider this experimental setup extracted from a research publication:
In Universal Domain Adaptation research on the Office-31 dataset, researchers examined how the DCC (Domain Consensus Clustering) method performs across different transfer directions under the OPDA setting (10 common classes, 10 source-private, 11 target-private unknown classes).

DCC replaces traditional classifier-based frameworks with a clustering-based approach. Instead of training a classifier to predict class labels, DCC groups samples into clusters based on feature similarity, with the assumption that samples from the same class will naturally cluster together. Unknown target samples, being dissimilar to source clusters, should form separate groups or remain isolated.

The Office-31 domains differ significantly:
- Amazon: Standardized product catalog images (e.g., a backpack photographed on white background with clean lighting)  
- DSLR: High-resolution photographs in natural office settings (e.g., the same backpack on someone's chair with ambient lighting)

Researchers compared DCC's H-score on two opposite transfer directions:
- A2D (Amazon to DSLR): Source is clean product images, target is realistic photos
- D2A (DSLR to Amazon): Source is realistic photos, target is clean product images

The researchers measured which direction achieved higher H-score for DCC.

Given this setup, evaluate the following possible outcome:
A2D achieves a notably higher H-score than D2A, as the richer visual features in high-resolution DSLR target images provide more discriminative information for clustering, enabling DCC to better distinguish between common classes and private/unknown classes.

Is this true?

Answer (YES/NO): YES